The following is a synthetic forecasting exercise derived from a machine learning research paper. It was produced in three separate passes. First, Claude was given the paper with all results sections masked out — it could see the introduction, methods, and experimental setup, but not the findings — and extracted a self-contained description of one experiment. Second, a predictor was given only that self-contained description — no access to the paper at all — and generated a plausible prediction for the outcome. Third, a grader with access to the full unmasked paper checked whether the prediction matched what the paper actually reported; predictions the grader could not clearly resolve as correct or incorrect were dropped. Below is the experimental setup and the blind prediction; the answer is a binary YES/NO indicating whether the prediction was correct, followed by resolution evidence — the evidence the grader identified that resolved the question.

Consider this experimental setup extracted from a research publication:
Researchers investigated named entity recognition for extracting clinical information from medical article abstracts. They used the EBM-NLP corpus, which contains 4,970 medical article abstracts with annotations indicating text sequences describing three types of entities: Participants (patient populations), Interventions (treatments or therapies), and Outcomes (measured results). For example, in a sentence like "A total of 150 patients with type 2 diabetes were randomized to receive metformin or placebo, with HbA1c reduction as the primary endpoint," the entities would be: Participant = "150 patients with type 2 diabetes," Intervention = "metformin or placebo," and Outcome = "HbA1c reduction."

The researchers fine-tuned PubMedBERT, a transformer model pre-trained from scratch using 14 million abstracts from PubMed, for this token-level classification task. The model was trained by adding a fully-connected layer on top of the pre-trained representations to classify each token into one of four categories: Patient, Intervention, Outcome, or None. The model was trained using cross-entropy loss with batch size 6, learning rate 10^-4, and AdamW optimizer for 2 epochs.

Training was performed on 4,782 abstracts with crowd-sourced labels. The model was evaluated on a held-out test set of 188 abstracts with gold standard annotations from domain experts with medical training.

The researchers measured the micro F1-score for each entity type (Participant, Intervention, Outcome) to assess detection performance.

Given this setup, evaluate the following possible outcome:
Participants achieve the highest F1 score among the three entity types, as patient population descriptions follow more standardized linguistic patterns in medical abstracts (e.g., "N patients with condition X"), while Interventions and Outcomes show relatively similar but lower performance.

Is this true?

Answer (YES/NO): YES